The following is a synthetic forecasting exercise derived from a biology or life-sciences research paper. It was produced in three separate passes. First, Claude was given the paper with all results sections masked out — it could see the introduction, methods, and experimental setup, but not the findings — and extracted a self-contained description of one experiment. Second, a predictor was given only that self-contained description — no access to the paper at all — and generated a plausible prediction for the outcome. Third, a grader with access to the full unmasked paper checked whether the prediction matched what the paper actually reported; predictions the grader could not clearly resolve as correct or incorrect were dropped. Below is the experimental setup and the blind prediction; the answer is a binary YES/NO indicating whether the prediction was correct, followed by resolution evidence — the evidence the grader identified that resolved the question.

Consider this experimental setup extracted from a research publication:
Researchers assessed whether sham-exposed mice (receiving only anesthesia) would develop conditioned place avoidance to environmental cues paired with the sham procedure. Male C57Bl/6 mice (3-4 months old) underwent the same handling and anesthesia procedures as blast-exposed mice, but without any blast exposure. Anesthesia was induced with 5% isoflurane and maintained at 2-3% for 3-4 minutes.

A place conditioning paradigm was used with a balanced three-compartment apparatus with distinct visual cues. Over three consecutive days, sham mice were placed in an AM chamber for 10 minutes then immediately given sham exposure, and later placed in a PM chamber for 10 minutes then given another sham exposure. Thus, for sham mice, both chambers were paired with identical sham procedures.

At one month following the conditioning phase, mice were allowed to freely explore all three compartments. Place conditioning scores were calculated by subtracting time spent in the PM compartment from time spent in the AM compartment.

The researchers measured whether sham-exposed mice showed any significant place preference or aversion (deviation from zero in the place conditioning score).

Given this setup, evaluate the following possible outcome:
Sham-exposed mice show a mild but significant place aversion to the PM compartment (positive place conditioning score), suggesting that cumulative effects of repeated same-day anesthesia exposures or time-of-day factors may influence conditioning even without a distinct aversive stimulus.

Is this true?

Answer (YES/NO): NO